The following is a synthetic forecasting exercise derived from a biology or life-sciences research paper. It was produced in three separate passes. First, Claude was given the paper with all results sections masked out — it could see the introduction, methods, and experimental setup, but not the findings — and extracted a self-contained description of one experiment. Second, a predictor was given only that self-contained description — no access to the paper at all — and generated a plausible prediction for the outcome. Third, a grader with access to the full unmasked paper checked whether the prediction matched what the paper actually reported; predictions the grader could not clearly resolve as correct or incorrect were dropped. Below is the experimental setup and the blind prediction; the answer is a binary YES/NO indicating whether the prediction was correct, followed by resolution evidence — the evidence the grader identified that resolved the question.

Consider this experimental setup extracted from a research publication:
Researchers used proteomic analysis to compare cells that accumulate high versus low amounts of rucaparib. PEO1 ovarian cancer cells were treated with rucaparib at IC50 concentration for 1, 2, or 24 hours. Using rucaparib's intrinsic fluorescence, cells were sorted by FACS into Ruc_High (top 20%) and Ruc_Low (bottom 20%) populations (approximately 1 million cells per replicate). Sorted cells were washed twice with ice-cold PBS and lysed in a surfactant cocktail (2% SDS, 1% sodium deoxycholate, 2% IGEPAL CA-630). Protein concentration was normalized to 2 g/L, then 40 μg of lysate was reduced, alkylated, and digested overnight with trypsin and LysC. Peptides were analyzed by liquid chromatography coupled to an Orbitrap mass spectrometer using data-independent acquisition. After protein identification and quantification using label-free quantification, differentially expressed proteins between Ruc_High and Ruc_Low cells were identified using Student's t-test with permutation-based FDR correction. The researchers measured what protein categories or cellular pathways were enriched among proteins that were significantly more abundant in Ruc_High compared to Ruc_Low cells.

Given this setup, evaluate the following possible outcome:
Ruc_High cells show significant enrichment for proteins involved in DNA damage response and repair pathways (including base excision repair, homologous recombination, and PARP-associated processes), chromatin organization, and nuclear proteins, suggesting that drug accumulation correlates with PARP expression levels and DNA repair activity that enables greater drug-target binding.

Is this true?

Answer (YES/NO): NO